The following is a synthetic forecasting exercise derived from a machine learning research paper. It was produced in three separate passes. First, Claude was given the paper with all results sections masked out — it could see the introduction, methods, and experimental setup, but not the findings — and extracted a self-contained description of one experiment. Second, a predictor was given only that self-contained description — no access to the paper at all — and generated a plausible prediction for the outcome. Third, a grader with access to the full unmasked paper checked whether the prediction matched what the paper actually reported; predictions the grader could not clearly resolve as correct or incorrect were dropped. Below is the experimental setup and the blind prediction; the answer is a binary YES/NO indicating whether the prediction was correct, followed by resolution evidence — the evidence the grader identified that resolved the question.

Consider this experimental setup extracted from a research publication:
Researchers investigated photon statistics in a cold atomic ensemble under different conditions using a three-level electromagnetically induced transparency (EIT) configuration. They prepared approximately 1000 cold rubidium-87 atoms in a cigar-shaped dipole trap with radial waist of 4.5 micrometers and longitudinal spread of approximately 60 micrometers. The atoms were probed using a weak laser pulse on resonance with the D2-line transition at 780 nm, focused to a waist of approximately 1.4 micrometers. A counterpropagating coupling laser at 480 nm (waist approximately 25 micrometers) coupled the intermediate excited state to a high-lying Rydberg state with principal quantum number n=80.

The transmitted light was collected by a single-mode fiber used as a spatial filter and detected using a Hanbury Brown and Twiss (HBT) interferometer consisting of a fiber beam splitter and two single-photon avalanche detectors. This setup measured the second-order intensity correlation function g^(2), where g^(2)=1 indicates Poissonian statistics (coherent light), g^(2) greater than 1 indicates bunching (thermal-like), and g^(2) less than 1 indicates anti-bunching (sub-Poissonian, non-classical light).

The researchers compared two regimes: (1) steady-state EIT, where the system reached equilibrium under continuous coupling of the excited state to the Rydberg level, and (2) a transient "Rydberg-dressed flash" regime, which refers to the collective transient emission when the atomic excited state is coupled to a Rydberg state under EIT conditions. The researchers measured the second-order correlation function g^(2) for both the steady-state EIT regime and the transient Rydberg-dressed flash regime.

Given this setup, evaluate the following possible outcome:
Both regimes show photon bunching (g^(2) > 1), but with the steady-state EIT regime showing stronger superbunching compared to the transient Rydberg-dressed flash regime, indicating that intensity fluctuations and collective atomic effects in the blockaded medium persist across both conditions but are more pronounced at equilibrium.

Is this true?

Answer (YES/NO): NO